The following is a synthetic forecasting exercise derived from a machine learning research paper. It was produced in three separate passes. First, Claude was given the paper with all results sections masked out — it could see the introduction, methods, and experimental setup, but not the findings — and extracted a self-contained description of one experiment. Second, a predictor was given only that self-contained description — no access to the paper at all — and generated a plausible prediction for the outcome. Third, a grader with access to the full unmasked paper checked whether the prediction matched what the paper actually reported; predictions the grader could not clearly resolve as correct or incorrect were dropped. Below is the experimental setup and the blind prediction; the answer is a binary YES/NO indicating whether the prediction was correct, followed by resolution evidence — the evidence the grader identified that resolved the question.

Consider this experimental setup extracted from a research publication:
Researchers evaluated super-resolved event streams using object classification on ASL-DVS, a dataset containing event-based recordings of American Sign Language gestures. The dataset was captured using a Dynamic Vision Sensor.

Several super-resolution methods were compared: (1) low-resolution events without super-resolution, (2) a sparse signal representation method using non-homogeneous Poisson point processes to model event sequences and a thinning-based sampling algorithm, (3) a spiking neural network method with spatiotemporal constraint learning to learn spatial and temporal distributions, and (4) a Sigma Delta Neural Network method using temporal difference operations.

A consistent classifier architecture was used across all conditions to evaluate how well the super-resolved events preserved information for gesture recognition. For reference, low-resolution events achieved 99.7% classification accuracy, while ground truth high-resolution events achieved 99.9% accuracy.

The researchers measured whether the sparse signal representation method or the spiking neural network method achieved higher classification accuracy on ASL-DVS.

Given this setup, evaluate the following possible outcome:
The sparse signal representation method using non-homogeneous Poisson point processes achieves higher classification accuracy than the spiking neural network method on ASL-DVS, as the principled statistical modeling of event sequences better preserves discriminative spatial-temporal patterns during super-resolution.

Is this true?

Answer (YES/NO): NO